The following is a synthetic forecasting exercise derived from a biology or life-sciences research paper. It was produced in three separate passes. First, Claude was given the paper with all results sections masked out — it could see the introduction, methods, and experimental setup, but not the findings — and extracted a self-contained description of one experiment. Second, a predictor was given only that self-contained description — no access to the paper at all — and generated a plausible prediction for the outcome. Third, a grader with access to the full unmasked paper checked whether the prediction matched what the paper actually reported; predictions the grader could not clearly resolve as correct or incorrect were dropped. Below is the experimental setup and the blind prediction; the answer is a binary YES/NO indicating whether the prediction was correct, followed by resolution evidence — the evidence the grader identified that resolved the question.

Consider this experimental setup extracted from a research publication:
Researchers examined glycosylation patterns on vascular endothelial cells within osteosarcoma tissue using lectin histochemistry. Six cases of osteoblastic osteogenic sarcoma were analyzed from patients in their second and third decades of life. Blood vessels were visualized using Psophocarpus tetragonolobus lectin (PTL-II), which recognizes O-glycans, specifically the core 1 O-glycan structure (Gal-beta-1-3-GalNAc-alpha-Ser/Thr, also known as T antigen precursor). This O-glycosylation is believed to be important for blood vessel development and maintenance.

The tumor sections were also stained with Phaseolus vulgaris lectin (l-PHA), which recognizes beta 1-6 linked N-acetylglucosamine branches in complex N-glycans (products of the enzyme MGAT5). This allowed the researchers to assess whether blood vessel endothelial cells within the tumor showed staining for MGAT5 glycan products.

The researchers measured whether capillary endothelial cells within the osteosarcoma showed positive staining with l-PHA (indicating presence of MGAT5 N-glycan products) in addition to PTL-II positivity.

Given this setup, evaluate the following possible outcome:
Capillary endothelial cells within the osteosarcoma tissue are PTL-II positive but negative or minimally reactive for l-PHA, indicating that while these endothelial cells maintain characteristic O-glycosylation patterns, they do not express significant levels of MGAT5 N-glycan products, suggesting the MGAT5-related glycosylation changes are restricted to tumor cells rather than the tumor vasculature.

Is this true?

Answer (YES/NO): NO